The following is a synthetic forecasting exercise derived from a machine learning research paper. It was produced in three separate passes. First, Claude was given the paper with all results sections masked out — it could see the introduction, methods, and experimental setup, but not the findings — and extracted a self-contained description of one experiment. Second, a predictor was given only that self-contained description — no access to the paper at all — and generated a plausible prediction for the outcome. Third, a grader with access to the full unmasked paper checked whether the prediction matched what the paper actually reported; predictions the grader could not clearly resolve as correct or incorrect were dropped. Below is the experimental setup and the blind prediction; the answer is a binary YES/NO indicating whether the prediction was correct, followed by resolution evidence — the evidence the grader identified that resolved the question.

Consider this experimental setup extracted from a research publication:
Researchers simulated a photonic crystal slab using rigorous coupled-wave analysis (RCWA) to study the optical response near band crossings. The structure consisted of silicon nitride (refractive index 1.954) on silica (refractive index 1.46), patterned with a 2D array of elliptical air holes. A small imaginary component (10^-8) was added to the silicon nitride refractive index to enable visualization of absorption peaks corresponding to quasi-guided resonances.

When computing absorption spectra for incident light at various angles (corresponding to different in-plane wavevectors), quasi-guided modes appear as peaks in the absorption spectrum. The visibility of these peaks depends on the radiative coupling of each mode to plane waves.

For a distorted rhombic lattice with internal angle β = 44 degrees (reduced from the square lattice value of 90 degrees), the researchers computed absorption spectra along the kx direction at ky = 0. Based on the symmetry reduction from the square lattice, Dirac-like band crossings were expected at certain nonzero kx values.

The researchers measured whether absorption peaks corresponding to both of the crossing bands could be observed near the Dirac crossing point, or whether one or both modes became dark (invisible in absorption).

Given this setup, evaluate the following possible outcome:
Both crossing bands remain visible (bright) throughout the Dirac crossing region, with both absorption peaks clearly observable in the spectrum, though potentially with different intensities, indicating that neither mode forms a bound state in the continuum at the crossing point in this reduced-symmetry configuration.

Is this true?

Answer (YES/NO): YES